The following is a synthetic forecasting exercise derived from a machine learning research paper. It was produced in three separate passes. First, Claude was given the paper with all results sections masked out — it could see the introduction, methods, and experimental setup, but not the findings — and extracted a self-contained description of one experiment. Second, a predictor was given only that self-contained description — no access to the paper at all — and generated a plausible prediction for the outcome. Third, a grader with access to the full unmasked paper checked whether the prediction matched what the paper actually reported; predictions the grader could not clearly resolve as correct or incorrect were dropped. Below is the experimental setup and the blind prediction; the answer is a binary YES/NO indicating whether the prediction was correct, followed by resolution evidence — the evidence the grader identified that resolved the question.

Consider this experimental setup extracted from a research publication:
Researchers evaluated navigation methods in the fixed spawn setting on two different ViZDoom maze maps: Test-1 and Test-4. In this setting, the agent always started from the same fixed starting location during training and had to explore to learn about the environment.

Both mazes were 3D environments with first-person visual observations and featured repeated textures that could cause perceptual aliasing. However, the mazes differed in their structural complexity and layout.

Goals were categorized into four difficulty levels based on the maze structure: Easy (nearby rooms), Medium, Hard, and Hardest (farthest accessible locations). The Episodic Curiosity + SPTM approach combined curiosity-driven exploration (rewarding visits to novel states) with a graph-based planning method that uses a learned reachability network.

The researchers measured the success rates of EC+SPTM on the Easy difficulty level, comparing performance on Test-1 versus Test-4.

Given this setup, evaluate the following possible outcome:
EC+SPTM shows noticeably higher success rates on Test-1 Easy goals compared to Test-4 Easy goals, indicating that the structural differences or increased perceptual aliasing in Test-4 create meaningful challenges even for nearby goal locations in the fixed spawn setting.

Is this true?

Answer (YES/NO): YES